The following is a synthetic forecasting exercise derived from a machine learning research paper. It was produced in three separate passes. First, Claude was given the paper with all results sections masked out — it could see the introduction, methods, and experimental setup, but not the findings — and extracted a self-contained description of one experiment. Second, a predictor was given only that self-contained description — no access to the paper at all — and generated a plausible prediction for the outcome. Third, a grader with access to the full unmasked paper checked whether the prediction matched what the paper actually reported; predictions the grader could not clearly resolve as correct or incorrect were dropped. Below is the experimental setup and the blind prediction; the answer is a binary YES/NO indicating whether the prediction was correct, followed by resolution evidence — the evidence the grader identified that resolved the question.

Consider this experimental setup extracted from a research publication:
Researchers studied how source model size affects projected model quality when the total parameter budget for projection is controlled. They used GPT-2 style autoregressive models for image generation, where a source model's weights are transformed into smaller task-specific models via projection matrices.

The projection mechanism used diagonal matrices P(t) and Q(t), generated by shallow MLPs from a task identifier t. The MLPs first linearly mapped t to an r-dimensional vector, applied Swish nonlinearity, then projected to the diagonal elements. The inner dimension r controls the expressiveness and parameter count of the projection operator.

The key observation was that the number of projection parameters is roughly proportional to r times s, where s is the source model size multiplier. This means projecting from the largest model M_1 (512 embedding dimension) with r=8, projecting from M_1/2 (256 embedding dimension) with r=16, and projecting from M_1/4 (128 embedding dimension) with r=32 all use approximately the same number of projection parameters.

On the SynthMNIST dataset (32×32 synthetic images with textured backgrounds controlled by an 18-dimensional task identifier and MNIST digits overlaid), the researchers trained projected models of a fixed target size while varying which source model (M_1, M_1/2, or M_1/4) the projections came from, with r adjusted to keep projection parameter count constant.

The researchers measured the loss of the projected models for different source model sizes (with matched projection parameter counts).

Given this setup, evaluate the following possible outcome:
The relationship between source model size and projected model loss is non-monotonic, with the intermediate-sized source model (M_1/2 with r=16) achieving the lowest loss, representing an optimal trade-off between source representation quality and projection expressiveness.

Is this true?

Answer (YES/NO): NO